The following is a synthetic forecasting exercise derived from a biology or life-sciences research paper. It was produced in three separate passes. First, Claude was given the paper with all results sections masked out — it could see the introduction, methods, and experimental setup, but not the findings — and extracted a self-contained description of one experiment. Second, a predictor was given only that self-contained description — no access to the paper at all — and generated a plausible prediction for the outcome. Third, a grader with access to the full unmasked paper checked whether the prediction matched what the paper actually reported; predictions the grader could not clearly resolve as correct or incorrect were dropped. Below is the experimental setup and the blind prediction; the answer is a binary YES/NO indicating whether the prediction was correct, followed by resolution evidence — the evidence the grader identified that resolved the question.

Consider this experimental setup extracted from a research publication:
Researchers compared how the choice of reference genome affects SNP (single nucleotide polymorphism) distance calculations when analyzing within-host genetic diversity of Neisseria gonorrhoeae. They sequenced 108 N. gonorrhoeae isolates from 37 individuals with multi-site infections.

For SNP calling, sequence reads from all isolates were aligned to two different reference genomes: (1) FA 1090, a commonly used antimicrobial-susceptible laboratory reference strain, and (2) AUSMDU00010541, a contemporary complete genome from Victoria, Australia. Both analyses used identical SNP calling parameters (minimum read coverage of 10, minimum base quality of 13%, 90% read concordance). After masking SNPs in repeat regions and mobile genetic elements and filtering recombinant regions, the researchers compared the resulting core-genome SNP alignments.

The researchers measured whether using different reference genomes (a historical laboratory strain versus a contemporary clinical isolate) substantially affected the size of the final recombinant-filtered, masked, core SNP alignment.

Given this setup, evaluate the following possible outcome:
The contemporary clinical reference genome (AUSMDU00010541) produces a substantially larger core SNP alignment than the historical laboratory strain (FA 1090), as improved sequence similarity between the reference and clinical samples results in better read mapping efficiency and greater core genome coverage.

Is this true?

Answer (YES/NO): NO